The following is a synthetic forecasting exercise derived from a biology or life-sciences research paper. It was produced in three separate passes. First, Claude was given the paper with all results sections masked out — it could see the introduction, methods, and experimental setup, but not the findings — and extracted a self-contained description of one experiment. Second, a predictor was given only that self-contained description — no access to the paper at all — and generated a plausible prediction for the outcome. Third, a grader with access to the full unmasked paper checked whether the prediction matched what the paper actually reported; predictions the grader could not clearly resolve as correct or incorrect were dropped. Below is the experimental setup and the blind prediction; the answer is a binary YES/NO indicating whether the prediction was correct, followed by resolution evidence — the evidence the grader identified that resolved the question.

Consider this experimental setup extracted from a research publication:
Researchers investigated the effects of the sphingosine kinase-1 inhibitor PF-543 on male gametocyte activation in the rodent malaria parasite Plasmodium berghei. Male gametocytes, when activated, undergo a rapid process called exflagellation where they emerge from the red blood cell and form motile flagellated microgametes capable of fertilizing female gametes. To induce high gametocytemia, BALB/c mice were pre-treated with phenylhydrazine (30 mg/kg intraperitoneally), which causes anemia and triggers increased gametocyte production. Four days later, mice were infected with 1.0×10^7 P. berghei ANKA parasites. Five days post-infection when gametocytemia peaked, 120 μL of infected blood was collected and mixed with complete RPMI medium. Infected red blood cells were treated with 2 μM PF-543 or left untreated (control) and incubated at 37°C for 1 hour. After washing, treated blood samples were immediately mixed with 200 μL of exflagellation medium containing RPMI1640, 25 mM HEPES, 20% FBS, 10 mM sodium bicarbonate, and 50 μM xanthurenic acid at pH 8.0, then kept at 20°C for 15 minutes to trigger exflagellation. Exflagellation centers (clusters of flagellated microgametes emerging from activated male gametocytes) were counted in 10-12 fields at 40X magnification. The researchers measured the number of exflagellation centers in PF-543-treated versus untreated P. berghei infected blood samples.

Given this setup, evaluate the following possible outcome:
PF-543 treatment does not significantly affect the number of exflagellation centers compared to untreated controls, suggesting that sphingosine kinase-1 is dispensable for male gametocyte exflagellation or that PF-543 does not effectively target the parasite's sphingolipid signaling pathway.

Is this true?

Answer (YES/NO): NO